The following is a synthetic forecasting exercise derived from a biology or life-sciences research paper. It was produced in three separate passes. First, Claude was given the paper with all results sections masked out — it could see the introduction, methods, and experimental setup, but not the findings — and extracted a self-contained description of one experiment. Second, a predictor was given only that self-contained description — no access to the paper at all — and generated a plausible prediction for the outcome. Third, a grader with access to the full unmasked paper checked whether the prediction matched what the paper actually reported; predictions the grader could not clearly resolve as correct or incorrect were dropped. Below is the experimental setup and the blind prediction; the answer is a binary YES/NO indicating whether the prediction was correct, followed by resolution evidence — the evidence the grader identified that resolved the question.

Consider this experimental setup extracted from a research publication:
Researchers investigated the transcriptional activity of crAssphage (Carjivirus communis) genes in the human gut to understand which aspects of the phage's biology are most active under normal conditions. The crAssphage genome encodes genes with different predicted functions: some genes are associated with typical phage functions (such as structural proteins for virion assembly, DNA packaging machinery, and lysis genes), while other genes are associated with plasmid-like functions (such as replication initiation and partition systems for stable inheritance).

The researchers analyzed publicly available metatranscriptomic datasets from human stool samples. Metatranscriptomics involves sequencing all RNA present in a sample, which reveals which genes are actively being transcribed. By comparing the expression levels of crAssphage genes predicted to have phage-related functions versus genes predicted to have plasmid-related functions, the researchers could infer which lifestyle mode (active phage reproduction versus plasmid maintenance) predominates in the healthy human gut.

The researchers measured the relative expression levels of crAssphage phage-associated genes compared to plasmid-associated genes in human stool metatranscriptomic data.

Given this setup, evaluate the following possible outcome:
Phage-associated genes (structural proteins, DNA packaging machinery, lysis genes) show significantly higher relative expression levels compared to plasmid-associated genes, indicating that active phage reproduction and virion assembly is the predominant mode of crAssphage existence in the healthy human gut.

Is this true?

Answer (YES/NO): NO